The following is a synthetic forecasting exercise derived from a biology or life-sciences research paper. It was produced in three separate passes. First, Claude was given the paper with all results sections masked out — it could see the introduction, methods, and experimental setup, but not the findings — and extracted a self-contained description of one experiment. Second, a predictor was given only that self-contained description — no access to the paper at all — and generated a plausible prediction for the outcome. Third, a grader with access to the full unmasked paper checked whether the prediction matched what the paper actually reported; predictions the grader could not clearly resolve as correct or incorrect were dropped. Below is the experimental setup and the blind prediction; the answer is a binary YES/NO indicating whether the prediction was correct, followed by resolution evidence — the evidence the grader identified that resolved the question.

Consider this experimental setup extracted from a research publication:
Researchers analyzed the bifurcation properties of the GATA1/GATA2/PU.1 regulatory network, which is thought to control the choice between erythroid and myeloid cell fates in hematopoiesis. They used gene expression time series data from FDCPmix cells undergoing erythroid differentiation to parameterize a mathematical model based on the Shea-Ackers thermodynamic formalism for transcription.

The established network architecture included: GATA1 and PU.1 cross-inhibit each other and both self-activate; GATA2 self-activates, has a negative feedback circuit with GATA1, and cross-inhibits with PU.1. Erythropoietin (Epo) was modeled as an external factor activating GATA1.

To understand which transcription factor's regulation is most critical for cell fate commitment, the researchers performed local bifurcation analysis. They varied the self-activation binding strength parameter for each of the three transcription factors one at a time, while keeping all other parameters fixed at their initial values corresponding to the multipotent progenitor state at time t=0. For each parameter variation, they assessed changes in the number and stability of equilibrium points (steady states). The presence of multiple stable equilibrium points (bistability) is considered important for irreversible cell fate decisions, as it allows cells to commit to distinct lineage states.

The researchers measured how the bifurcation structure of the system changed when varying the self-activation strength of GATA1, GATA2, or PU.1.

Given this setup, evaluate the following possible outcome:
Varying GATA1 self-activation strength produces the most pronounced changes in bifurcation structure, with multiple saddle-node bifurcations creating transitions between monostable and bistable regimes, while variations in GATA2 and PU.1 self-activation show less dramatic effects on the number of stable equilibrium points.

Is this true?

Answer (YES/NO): NO